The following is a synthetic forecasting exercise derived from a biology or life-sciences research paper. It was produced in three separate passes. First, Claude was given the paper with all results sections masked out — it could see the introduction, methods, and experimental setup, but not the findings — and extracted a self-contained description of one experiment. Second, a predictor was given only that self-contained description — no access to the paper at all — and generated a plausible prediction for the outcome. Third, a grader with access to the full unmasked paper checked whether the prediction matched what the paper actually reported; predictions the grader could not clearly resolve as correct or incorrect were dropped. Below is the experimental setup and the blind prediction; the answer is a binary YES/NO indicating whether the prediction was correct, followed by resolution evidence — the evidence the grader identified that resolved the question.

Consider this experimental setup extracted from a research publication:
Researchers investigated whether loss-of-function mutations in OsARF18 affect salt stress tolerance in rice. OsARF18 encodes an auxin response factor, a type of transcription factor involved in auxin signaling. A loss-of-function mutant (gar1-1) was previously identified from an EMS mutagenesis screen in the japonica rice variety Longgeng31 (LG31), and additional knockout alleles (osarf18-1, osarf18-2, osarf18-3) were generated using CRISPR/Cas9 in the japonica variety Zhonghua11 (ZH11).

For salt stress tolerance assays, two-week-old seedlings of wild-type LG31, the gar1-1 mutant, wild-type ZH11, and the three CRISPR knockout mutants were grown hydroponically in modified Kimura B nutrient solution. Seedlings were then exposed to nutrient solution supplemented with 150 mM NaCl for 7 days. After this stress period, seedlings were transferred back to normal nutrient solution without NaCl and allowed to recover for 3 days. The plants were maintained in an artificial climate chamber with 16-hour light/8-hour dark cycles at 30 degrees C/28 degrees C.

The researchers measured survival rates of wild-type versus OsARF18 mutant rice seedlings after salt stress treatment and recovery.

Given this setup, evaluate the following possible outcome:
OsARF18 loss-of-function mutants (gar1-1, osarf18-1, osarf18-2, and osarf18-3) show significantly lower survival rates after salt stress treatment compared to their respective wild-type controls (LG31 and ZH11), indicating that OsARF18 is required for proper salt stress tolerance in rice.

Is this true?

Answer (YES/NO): NO